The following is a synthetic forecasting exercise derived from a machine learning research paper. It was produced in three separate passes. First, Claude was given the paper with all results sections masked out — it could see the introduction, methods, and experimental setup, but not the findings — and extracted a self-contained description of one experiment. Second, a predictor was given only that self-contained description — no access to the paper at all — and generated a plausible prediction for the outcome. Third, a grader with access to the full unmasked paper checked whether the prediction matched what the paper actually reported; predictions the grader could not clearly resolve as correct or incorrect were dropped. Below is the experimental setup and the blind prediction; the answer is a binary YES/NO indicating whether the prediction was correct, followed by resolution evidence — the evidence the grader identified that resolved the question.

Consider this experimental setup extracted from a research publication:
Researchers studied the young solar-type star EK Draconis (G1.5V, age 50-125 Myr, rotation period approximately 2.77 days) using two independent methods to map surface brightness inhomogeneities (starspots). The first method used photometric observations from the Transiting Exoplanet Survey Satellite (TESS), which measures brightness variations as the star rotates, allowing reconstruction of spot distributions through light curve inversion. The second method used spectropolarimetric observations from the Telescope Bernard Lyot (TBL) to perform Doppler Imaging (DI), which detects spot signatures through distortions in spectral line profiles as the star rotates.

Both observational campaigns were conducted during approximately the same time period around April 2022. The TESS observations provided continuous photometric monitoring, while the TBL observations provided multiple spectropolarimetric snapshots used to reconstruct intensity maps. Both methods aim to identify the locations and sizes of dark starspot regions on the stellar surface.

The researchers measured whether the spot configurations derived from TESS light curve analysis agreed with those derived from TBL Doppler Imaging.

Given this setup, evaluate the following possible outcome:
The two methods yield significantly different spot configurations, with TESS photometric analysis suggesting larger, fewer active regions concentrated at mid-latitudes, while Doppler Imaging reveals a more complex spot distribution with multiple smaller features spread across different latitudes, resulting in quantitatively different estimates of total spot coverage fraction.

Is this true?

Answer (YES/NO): NO